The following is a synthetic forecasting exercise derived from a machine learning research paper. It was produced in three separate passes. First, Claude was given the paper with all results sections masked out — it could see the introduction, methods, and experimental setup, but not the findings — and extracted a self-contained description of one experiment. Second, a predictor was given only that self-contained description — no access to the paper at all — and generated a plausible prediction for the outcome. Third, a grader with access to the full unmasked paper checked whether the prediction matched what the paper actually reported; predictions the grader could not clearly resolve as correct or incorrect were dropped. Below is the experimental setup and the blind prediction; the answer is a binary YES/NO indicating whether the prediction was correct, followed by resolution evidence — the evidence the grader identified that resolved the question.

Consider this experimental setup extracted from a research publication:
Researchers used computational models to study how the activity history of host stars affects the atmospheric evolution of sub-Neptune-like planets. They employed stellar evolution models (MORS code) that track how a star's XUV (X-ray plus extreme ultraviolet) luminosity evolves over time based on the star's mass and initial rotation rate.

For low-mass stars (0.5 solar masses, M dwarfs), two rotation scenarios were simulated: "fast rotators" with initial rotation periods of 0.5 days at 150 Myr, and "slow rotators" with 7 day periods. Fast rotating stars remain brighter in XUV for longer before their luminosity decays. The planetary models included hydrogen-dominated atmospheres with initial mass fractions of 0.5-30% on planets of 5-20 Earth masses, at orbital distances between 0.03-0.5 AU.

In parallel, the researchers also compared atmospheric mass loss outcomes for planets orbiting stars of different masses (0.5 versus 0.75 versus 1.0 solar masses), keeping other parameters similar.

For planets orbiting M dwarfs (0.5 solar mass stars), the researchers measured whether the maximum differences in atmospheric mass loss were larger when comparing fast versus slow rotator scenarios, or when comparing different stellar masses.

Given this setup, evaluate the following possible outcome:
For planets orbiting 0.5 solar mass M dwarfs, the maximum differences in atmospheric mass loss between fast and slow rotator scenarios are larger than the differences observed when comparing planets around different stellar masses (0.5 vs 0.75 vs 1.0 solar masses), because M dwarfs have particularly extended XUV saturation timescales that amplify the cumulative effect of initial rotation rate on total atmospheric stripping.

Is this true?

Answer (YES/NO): NO